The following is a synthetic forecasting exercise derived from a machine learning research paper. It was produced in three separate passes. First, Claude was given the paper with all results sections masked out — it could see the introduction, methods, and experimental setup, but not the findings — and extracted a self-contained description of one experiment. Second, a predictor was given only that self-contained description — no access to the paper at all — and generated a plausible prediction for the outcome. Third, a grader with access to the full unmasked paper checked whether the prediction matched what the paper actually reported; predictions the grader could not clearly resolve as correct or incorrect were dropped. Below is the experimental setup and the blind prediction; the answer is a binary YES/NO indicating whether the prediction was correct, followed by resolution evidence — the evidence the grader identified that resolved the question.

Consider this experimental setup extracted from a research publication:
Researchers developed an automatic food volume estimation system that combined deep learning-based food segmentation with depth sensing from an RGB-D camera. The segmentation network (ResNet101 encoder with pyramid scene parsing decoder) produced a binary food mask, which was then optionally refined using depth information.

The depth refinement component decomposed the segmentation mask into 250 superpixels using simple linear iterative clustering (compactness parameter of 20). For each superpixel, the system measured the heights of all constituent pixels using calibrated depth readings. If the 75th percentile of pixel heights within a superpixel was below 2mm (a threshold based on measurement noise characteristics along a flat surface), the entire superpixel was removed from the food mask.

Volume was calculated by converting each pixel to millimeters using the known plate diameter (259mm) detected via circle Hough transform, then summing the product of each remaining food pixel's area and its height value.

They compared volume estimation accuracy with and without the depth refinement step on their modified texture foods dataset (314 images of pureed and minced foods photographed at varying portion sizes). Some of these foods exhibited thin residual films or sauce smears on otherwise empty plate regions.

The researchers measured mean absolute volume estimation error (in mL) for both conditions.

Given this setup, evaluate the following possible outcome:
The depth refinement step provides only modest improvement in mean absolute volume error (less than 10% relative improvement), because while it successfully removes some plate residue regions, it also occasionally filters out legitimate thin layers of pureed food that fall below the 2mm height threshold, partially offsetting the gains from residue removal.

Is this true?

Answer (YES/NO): NO